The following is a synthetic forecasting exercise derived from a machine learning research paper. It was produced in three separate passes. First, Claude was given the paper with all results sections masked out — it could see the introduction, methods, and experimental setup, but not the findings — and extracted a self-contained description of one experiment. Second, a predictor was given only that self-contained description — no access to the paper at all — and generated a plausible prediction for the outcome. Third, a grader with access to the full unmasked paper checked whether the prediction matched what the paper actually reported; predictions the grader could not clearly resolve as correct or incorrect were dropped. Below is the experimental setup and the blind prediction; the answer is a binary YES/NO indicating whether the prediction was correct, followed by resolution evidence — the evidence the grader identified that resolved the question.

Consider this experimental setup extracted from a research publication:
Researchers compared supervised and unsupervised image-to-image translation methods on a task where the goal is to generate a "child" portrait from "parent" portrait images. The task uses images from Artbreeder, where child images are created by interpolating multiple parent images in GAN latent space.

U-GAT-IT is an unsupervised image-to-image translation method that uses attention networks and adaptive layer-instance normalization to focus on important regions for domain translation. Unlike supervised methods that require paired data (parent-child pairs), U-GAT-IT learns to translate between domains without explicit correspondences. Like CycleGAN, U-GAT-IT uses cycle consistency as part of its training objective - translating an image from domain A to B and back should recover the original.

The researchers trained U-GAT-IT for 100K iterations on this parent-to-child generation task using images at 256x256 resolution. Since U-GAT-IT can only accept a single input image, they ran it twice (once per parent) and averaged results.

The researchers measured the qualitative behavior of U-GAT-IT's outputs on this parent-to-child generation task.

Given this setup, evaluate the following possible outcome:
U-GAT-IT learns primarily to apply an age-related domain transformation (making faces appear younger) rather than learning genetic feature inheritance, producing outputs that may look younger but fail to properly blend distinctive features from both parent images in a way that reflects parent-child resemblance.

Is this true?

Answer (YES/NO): NO